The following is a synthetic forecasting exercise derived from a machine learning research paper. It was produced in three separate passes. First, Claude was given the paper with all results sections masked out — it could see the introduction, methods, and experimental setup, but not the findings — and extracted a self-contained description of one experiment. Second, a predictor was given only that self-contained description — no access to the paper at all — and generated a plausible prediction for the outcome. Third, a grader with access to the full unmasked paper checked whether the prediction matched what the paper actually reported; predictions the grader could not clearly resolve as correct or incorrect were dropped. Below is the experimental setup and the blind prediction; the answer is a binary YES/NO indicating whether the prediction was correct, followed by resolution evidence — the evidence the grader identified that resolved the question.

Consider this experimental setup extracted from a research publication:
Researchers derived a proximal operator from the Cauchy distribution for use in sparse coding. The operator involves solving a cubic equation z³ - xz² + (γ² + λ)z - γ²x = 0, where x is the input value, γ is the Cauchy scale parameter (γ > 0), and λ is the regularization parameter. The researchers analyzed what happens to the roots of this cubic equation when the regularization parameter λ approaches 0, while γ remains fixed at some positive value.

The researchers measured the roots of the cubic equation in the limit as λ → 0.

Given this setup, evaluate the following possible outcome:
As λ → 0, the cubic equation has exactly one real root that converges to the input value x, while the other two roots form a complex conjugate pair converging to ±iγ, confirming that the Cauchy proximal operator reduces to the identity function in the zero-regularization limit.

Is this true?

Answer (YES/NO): YES